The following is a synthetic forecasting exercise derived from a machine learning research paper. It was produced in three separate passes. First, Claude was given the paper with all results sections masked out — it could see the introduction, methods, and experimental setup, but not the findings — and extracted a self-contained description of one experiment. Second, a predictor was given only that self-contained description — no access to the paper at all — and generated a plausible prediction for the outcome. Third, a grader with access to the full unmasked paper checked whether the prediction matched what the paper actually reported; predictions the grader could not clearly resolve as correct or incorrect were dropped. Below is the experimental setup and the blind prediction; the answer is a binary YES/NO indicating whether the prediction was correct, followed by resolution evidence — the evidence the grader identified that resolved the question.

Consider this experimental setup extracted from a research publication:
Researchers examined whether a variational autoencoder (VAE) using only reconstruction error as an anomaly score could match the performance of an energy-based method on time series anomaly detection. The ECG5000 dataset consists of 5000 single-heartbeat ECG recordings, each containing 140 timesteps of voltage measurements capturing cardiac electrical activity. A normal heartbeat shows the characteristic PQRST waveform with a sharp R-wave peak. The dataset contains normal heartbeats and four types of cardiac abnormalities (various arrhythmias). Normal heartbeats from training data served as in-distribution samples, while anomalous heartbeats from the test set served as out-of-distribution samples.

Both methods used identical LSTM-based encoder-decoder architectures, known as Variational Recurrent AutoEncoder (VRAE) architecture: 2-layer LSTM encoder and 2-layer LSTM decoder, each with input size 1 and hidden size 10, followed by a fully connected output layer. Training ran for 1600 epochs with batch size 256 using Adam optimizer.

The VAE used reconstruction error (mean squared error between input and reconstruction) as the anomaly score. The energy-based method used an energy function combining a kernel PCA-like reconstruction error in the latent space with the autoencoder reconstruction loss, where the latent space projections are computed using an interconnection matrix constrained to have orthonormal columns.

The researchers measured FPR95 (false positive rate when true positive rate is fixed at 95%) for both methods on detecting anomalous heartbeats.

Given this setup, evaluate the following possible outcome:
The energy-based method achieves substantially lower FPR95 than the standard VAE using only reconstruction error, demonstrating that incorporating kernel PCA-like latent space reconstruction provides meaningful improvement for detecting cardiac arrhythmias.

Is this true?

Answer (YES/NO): NO